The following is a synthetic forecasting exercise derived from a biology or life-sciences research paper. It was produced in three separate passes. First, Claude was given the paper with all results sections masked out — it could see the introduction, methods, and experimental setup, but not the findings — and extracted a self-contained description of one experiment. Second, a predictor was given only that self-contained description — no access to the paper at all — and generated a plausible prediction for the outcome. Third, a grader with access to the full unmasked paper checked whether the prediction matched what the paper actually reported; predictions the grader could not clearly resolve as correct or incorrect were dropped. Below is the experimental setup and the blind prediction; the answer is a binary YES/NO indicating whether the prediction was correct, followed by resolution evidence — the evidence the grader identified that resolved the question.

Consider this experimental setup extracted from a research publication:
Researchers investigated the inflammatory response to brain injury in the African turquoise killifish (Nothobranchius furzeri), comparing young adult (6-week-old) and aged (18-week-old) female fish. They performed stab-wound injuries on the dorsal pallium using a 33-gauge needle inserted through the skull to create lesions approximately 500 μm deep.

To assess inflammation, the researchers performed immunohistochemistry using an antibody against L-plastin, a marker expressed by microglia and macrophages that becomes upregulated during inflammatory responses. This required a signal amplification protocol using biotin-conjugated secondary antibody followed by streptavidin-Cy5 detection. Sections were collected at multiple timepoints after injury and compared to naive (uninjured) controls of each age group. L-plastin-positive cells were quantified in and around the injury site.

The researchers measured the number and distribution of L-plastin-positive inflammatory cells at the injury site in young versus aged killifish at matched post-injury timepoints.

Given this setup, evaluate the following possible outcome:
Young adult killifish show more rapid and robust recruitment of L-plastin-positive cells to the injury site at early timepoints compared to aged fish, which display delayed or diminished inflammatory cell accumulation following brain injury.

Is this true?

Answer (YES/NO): NO